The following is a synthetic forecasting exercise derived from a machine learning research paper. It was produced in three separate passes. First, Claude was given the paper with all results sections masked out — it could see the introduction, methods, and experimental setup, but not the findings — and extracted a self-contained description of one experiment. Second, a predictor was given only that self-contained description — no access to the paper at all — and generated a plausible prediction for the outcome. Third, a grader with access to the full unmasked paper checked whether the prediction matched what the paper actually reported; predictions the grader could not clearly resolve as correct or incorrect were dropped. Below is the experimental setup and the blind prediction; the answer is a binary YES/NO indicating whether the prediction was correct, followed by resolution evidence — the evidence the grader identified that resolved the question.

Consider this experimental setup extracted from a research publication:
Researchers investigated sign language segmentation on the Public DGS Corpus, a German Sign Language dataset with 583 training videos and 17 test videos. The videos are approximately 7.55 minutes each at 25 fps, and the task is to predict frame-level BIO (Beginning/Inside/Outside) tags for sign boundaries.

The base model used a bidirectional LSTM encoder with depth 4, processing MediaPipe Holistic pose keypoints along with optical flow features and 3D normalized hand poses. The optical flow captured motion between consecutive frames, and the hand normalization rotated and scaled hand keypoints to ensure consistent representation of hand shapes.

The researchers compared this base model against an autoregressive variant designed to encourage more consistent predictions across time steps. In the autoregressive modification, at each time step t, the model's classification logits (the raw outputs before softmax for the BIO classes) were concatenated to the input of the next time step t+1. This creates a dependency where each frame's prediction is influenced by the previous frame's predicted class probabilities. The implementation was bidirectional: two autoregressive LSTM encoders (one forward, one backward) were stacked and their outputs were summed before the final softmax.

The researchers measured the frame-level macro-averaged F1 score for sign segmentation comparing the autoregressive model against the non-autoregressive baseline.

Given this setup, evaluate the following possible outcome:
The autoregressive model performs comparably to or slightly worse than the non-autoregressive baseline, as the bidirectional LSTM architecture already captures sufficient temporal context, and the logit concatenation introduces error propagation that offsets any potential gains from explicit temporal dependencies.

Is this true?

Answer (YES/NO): NO